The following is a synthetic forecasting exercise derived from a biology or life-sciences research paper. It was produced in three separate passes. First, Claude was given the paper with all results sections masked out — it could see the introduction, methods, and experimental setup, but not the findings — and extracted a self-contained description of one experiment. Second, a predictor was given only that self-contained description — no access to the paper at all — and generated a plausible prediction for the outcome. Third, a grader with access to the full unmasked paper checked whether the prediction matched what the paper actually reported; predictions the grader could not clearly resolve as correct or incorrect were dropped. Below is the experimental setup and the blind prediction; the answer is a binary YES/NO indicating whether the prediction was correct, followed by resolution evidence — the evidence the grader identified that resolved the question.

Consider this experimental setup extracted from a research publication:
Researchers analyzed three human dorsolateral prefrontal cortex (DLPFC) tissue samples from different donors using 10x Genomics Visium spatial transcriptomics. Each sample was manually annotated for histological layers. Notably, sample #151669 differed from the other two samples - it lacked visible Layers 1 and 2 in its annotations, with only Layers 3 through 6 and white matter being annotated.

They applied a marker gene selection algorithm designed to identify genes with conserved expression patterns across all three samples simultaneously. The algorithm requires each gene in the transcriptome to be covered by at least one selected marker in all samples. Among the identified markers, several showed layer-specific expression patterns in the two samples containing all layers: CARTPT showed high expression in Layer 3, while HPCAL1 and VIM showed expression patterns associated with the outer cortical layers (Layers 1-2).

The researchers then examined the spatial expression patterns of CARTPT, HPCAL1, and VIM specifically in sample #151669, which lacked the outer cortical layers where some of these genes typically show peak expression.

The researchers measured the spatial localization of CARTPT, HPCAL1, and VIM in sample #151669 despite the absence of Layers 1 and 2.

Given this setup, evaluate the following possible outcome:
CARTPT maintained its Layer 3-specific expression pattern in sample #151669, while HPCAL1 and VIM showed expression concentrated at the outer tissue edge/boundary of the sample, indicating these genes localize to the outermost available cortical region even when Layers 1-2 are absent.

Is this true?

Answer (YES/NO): NO